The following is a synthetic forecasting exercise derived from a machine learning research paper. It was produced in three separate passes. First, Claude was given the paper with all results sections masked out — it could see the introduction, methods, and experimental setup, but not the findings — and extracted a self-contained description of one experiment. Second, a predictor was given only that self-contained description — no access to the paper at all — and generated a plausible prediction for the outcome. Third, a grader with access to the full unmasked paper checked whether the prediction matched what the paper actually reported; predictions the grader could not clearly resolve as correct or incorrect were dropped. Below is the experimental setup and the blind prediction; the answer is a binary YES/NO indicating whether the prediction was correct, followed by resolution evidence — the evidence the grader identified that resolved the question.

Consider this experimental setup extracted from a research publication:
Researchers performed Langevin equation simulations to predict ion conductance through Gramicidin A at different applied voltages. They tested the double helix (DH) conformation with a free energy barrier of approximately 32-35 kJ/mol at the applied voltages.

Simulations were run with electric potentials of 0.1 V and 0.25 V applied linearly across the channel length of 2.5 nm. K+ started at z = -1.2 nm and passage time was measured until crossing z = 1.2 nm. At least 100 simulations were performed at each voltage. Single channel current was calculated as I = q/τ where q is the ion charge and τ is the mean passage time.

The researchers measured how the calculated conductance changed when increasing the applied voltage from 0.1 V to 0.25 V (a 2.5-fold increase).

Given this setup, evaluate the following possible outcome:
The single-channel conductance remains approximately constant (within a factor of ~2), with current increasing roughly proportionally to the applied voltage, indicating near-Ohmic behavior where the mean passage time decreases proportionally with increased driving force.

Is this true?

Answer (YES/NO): NO